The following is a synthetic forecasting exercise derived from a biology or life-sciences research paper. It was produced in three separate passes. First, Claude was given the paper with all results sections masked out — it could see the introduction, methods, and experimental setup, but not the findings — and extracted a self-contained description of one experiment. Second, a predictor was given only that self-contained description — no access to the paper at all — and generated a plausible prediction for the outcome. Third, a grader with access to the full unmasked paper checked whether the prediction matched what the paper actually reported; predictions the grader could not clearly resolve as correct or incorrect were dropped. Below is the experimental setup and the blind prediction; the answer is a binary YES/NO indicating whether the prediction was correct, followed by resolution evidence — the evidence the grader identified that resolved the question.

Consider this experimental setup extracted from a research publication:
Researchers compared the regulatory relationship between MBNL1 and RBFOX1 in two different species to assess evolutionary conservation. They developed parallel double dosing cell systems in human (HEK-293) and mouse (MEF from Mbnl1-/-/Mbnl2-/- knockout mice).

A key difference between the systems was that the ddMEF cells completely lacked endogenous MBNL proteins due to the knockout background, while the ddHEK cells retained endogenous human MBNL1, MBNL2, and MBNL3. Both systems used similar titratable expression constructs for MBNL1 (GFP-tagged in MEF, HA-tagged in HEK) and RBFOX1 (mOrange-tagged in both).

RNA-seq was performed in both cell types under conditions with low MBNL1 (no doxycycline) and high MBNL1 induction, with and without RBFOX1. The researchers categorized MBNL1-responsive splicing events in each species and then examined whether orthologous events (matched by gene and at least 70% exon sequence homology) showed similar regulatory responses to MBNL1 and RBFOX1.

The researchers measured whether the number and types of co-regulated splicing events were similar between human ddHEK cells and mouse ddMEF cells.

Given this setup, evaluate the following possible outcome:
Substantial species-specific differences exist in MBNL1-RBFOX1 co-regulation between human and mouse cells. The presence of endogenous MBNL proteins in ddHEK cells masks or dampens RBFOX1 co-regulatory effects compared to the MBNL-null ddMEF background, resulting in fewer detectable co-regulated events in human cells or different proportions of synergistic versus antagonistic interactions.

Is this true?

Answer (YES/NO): NO